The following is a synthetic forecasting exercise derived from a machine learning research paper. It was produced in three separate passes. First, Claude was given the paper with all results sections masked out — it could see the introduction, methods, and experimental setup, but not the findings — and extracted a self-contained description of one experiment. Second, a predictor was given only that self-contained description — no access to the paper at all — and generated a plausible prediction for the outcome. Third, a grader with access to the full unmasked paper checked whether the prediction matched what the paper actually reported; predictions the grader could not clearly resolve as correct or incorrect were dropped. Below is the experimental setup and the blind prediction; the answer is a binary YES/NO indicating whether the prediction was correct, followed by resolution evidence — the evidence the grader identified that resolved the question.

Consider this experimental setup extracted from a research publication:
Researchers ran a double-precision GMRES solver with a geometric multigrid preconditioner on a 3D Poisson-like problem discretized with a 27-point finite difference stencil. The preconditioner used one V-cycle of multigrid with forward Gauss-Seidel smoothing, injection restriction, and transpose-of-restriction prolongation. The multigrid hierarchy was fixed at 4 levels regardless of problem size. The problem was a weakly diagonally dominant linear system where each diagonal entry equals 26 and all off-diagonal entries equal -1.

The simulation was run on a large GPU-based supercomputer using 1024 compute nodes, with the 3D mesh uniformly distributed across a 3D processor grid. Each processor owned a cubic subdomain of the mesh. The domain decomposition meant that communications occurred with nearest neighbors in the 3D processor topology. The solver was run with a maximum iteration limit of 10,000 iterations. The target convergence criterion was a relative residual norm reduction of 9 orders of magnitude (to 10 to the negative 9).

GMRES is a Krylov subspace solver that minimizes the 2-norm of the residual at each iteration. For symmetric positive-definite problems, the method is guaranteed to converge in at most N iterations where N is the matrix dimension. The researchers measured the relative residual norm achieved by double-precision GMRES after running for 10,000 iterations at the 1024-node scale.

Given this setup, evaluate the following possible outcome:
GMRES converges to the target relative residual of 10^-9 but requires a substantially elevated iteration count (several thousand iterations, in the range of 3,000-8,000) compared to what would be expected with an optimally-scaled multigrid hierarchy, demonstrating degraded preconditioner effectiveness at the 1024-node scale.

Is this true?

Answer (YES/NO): NO